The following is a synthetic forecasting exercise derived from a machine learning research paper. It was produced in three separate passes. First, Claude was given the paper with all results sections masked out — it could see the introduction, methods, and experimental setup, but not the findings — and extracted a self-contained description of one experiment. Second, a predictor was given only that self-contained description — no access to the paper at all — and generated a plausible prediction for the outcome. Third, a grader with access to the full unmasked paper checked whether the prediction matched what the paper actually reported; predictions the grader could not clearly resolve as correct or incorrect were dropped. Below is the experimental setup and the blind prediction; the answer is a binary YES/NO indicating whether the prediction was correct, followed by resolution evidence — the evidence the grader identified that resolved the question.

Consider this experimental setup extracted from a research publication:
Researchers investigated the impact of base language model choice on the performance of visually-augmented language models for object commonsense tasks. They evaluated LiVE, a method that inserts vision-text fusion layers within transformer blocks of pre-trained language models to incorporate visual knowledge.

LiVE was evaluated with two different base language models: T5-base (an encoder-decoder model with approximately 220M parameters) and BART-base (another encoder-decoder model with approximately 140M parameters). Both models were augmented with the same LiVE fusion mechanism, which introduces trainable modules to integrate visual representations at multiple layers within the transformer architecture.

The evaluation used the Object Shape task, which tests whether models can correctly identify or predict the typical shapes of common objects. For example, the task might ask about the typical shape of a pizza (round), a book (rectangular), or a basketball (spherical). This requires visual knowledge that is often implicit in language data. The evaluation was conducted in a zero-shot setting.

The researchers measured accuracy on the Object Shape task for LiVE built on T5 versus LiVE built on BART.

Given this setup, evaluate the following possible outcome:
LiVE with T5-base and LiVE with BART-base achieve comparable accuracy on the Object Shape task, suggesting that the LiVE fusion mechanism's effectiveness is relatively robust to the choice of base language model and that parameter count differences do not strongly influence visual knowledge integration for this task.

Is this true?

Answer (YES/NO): NO